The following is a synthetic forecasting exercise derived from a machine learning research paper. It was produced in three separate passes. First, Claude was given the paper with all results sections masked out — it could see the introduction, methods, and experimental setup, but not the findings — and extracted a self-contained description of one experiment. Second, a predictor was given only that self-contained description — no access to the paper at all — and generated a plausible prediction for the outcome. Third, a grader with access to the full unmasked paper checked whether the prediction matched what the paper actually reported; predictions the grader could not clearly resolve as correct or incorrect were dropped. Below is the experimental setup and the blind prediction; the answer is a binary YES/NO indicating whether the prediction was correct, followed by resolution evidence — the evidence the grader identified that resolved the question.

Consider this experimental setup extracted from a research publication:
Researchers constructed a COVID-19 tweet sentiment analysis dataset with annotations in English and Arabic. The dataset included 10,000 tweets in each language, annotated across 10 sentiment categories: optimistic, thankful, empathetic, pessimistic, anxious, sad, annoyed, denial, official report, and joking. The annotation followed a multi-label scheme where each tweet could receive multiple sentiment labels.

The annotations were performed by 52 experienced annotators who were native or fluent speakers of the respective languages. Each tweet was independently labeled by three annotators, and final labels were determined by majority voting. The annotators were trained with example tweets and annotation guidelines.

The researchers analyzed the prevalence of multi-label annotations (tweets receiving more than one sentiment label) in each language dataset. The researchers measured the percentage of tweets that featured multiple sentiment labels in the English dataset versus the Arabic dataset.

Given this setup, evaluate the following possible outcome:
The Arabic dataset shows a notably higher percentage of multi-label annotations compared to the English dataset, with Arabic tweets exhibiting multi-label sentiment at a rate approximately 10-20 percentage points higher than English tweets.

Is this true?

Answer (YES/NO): NO